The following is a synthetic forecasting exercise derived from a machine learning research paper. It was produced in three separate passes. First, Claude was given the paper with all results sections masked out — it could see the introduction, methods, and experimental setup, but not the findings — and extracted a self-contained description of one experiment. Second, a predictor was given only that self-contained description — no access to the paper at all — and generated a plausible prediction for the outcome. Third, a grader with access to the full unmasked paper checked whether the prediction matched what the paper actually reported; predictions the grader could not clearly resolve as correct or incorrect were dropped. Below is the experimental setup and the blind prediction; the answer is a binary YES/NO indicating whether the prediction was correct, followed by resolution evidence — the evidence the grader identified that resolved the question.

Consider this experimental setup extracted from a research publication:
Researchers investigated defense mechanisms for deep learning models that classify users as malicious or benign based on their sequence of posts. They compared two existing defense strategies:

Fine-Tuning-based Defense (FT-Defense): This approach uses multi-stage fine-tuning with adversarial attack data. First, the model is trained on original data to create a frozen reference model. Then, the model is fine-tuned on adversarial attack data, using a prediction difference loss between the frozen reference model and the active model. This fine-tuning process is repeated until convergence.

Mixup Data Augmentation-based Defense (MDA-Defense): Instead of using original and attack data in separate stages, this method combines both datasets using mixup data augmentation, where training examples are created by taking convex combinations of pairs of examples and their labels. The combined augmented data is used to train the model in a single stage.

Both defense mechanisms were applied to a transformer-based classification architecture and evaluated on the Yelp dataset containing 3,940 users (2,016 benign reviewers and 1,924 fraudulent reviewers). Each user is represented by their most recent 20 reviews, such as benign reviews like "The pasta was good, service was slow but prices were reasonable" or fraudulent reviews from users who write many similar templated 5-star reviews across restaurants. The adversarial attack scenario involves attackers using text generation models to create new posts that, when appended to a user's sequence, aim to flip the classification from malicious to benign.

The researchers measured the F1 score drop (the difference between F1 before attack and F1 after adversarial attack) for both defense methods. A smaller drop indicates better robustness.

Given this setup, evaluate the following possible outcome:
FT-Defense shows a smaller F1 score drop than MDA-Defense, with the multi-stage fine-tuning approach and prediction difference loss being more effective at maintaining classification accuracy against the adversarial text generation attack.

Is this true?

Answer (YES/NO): NO